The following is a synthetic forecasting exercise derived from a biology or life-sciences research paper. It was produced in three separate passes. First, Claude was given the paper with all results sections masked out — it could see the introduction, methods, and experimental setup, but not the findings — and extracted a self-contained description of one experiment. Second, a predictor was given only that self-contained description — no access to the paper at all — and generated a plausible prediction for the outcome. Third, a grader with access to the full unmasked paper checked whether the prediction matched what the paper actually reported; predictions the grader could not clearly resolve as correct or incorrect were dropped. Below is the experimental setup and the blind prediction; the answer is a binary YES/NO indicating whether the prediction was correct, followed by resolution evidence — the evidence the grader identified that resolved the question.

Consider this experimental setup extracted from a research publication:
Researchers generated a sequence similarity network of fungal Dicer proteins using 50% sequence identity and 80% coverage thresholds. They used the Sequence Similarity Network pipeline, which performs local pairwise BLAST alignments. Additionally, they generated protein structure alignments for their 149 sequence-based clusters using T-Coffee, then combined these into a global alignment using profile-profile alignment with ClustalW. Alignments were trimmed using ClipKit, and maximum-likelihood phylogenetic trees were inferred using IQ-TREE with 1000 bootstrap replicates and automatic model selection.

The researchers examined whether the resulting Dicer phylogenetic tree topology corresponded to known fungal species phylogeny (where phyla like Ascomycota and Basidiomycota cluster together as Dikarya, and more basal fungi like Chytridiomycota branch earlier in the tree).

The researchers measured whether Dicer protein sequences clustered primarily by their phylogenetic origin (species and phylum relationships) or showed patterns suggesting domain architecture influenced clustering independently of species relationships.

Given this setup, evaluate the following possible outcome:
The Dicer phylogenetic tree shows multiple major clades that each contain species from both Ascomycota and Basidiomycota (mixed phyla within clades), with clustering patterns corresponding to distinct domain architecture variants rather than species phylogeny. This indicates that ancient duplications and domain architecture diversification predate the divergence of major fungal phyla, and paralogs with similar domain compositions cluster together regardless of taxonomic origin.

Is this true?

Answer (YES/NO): NO